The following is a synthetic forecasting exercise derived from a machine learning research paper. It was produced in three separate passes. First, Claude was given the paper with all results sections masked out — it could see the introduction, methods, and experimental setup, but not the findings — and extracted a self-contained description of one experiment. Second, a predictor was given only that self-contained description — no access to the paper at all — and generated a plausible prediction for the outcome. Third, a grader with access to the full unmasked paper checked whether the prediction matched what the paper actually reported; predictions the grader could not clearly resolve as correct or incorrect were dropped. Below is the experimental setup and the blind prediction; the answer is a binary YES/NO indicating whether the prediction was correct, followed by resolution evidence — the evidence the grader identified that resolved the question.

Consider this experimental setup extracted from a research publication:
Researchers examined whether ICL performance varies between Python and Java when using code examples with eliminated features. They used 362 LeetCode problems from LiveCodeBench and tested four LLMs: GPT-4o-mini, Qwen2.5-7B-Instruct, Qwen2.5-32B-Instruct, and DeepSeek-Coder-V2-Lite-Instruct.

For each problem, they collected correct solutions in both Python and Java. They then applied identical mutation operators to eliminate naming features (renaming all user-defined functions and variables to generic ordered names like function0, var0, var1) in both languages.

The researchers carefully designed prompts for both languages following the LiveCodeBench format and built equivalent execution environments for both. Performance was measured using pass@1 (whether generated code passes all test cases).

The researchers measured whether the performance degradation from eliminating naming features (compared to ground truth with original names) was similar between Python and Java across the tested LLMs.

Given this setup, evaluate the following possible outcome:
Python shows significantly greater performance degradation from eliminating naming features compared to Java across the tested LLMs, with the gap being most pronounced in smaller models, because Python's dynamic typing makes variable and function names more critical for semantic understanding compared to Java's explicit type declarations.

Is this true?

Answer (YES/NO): NO